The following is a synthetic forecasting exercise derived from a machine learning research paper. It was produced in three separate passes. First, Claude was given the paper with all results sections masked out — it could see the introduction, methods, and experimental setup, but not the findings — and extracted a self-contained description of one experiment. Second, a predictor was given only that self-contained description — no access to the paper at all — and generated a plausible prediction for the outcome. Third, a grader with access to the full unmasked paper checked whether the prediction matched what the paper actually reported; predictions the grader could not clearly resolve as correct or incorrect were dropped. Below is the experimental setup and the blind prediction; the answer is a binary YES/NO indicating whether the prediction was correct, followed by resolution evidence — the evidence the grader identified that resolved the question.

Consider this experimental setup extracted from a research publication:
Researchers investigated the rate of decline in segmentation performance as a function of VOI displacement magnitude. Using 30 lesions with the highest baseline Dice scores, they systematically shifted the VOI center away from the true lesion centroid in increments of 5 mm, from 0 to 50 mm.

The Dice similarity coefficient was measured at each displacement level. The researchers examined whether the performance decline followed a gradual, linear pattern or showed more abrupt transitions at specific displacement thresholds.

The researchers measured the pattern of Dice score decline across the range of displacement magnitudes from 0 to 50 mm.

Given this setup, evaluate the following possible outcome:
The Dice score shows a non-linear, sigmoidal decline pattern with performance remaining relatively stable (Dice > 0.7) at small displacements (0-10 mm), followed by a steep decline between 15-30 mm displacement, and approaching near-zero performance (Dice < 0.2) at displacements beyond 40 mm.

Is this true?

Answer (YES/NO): NO